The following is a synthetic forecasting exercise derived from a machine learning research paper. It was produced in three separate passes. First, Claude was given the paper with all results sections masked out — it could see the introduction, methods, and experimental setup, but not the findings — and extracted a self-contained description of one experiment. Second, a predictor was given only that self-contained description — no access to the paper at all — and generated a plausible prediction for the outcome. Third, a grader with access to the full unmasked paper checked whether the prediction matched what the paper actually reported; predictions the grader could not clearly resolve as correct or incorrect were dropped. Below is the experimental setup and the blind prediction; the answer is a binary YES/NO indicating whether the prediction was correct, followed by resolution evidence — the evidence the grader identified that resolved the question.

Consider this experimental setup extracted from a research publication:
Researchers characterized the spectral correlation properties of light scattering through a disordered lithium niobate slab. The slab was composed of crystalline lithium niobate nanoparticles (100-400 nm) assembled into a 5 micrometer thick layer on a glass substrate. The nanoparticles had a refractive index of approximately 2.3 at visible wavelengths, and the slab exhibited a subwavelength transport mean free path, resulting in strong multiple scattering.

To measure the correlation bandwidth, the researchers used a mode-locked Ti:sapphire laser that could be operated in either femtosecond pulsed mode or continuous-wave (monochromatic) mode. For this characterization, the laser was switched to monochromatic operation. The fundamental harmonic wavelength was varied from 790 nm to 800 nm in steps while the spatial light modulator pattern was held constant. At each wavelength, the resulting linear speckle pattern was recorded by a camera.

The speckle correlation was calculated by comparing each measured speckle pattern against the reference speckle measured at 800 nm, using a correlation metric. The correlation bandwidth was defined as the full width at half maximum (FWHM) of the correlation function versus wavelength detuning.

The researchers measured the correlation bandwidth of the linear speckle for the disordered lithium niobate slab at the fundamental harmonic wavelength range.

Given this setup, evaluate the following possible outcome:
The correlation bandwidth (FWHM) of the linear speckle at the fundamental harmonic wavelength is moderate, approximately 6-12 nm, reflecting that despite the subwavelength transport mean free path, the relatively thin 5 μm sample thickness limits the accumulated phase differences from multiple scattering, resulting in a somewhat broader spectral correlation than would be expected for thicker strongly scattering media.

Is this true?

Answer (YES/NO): NO